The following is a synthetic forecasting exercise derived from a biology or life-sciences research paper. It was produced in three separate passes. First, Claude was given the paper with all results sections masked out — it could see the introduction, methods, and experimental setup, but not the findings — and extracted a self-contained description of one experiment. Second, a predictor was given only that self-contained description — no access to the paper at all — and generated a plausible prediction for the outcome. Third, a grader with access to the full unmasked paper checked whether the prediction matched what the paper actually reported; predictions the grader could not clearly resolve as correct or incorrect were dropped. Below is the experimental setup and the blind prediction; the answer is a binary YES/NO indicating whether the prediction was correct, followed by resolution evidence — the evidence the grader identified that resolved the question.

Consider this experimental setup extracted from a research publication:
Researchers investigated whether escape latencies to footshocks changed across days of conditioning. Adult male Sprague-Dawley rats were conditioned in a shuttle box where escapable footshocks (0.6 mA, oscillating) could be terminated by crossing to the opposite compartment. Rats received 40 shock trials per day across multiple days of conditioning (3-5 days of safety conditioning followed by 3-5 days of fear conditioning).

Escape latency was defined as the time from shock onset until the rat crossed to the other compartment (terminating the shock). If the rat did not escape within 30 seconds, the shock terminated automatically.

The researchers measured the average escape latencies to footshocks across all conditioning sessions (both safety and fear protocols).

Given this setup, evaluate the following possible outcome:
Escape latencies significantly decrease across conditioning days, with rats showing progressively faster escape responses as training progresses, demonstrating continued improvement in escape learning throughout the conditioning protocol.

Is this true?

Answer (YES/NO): NO